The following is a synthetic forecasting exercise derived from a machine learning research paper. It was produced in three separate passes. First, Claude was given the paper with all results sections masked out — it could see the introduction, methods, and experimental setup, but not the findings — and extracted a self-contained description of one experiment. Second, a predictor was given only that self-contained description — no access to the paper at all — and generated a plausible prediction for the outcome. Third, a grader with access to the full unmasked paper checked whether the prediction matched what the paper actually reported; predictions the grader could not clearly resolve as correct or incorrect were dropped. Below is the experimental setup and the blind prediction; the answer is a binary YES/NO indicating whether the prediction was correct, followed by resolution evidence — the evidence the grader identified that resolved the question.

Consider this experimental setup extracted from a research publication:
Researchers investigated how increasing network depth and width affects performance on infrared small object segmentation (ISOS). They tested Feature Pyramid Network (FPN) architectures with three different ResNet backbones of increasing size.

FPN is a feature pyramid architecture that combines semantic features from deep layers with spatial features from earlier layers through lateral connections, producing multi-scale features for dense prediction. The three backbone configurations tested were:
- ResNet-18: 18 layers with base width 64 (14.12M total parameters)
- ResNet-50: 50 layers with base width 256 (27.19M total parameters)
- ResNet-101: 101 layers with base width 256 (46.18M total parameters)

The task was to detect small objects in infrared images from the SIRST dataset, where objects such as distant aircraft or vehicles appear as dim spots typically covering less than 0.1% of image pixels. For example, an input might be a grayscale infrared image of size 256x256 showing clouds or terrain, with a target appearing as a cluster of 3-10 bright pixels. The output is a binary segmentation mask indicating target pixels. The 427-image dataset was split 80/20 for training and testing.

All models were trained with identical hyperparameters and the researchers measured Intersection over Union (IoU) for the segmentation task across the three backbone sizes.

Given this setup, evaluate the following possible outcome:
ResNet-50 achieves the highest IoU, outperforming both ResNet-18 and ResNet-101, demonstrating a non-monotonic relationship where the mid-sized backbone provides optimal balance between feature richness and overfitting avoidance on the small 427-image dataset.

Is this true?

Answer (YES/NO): NO